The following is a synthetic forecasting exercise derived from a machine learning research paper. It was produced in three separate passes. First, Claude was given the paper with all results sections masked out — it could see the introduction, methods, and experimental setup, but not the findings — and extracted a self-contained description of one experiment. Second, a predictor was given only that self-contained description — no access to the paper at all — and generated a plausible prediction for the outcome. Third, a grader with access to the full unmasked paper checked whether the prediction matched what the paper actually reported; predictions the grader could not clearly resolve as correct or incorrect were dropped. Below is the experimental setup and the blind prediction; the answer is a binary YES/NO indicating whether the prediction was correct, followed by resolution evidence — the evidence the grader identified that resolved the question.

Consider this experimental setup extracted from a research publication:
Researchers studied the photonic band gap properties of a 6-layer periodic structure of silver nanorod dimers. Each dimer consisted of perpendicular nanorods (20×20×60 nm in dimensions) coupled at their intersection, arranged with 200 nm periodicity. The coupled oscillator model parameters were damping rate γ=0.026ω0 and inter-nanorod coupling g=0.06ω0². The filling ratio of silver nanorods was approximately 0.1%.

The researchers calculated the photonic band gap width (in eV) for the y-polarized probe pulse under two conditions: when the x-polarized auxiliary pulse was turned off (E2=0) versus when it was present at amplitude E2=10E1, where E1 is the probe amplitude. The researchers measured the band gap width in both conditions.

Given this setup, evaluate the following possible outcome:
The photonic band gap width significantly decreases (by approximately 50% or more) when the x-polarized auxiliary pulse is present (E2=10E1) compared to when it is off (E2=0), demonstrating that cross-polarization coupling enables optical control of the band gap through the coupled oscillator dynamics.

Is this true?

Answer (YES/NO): NO